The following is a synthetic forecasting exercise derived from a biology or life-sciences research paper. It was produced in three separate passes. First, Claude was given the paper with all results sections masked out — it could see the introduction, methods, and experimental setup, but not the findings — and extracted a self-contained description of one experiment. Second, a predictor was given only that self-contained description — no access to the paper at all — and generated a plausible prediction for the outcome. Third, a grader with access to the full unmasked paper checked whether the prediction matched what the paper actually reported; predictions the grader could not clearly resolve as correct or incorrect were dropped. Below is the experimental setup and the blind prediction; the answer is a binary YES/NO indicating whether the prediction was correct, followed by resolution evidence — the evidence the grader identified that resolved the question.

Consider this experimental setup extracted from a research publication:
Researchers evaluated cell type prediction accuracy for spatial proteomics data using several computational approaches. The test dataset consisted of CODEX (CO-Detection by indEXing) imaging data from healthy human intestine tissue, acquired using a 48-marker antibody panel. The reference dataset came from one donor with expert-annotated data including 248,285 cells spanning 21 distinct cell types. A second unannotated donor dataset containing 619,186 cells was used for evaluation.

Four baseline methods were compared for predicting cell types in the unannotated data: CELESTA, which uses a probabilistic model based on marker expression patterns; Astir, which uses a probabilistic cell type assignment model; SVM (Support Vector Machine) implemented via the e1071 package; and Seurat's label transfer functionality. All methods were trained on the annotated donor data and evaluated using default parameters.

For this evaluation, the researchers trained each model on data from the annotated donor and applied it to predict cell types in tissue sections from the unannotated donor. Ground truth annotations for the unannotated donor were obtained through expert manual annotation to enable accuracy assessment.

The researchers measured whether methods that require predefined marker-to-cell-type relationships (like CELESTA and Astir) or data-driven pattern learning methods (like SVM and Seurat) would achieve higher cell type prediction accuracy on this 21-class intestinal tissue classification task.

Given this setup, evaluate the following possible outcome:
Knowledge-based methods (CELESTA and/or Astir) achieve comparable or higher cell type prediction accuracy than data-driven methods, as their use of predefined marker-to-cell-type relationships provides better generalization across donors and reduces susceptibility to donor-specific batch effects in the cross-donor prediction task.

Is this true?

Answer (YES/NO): NO